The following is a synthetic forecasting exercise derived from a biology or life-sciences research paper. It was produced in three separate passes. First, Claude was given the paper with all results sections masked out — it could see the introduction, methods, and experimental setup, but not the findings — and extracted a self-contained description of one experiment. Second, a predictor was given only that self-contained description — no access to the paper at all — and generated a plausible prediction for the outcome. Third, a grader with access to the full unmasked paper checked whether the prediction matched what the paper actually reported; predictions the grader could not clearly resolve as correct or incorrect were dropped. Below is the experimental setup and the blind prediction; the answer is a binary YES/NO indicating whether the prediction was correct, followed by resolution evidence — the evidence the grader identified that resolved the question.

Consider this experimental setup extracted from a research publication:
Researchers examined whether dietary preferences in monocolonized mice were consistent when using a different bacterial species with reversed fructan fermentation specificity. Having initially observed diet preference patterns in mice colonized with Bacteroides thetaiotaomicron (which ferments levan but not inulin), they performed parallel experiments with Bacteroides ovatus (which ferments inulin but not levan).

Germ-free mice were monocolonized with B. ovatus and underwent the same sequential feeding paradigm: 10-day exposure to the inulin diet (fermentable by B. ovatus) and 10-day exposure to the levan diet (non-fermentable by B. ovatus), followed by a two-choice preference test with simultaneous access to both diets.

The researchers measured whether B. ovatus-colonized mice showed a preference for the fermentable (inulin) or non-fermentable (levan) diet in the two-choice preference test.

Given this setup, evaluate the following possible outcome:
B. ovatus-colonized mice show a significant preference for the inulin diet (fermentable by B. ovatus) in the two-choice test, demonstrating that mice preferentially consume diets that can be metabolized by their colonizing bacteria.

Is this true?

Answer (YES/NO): NO